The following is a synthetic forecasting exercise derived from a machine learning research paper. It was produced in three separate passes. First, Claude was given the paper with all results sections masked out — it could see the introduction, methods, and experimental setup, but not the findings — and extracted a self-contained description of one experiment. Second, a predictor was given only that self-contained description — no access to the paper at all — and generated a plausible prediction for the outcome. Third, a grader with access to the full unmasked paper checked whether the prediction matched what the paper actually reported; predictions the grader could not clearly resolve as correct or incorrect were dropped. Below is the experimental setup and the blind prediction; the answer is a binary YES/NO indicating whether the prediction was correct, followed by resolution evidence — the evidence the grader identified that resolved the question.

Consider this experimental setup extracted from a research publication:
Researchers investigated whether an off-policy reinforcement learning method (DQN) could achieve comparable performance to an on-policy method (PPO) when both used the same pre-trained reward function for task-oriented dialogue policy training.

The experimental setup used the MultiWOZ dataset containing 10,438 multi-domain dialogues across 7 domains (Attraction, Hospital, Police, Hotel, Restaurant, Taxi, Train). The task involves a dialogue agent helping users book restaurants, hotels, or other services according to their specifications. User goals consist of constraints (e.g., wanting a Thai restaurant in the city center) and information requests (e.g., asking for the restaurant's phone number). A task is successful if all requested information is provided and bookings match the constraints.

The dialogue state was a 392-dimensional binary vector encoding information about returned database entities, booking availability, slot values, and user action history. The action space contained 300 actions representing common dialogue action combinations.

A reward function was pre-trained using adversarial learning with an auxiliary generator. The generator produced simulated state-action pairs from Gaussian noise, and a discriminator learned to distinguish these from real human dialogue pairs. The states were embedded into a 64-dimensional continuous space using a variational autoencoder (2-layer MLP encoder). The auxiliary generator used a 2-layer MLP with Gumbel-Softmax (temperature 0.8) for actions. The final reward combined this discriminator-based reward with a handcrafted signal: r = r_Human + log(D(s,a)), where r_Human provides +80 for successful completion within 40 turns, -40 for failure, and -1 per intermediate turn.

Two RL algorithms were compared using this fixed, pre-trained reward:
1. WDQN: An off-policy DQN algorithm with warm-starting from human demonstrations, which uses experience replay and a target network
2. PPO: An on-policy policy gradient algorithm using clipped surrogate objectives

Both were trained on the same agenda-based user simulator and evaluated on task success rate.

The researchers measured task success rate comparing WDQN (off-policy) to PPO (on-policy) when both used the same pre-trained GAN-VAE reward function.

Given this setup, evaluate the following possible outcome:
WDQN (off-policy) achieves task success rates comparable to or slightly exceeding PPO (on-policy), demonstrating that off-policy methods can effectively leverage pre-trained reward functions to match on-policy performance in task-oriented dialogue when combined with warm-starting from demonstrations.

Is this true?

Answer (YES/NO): YES